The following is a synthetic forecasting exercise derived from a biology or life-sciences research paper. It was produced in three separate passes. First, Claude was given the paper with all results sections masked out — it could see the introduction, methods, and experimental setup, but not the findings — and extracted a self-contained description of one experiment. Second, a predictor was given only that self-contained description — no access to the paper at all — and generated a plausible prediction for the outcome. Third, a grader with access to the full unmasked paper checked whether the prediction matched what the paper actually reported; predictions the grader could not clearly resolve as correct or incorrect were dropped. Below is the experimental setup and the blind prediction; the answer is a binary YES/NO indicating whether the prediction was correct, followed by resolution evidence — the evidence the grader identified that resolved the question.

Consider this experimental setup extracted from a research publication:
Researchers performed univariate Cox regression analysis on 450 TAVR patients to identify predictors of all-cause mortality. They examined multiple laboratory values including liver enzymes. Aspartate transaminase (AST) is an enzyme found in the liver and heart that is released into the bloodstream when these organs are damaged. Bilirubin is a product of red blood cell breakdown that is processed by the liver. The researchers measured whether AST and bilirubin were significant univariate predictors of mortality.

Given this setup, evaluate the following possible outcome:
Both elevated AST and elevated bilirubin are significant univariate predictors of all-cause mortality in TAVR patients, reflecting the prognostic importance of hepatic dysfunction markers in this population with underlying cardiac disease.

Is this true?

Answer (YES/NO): YES